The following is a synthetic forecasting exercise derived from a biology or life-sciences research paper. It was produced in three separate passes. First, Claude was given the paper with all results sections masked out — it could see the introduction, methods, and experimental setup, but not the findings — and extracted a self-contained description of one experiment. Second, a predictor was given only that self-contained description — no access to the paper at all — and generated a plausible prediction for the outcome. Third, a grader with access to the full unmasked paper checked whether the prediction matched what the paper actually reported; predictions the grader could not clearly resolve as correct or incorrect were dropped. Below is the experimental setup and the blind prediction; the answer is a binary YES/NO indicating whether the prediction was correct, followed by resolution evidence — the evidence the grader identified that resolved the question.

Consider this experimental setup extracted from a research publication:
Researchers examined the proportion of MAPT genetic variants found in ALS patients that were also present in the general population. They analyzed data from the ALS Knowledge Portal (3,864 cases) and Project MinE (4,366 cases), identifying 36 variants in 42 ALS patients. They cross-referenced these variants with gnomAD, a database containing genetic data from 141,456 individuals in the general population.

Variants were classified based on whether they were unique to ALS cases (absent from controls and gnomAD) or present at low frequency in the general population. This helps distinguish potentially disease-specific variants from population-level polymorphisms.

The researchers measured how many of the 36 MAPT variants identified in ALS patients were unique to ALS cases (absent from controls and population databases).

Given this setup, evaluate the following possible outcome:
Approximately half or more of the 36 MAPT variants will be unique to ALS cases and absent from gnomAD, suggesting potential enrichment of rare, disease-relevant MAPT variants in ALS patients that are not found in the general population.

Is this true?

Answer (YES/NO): NO